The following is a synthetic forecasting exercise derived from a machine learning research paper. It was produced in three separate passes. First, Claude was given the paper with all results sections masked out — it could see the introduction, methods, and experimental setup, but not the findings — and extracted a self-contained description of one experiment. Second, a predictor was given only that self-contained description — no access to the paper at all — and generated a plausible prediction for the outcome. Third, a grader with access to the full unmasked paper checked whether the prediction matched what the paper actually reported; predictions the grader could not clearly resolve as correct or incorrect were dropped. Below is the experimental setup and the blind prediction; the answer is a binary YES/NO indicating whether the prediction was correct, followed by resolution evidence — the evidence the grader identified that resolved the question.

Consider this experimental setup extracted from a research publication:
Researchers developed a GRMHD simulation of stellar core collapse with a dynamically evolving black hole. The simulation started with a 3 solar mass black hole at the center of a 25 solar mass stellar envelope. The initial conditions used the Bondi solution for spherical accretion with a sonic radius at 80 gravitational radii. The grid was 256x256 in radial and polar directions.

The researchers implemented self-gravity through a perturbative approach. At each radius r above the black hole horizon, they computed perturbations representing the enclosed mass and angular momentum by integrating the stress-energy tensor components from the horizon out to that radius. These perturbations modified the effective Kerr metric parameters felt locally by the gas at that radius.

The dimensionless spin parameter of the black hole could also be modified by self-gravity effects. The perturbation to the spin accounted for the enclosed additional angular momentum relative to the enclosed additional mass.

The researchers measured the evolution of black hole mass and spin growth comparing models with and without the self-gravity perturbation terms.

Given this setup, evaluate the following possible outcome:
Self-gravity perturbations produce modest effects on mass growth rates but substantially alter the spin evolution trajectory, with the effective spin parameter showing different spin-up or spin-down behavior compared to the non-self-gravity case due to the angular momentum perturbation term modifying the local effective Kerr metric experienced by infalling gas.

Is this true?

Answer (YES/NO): NO